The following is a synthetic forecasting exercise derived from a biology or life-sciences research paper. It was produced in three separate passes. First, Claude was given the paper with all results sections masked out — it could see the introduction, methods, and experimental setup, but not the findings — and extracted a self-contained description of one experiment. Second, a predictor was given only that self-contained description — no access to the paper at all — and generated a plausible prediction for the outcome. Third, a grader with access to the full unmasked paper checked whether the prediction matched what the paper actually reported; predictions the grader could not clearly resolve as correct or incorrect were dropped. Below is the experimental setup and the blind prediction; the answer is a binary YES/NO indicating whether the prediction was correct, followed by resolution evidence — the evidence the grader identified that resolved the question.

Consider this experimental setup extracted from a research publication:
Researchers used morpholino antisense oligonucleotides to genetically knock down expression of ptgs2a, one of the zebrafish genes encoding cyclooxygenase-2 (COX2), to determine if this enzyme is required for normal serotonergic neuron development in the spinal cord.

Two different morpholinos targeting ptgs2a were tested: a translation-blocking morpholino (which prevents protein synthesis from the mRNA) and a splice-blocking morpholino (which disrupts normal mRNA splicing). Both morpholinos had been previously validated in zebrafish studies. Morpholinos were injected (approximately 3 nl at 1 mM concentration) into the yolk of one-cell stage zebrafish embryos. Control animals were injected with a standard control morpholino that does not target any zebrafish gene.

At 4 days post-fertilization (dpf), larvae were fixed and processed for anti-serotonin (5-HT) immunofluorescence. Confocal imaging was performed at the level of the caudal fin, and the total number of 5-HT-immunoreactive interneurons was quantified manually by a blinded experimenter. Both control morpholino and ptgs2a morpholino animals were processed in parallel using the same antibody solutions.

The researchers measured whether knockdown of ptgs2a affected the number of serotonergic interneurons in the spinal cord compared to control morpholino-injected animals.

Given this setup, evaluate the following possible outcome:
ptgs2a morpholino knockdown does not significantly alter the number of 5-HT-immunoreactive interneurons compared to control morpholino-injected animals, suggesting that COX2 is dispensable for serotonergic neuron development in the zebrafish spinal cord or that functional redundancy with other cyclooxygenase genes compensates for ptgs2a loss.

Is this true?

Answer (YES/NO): NO